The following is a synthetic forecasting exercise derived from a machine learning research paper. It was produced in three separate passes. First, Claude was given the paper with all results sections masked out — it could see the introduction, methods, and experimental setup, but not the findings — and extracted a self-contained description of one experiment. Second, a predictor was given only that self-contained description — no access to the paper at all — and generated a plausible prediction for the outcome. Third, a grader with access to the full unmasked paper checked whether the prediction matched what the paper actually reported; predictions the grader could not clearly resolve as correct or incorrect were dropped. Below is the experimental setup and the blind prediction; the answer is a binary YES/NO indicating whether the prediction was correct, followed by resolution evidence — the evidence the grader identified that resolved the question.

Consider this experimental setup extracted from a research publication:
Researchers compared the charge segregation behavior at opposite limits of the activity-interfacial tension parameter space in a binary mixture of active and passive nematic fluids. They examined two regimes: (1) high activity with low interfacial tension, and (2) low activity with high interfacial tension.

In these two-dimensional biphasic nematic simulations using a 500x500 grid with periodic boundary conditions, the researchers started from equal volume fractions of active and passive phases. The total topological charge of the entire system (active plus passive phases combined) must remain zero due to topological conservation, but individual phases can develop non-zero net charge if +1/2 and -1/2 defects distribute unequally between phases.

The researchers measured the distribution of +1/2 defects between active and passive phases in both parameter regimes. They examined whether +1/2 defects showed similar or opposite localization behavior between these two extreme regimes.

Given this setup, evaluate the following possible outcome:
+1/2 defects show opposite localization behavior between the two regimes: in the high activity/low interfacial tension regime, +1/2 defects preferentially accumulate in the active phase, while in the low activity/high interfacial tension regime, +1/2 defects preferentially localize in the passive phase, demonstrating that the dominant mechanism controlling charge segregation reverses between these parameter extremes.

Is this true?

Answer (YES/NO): YES